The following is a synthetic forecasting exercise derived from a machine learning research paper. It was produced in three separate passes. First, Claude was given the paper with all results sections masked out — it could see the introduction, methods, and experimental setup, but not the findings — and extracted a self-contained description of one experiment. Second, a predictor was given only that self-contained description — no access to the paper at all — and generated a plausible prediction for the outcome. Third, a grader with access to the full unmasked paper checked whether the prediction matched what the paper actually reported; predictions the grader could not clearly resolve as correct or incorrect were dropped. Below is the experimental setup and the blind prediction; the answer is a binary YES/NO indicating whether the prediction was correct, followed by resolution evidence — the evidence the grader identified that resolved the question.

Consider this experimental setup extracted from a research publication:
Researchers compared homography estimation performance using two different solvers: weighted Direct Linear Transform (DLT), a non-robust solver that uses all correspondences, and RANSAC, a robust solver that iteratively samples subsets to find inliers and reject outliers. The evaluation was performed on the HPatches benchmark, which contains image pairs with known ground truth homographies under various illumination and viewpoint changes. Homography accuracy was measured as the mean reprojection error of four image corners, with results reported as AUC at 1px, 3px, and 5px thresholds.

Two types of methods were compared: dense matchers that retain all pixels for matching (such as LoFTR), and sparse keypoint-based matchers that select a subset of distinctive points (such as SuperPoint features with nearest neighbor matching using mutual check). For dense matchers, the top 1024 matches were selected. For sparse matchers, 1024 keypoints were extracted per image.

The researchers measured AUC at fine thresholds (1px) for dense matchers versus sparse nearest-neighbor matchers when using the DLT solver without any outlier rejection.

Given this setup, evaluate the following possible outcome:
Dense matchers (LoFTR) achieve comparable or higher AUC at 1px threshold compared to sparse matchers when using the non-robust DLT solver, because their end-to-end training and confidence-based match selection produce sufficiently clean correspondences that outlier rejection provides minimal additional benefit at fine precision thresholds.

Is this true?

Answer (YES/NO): YES